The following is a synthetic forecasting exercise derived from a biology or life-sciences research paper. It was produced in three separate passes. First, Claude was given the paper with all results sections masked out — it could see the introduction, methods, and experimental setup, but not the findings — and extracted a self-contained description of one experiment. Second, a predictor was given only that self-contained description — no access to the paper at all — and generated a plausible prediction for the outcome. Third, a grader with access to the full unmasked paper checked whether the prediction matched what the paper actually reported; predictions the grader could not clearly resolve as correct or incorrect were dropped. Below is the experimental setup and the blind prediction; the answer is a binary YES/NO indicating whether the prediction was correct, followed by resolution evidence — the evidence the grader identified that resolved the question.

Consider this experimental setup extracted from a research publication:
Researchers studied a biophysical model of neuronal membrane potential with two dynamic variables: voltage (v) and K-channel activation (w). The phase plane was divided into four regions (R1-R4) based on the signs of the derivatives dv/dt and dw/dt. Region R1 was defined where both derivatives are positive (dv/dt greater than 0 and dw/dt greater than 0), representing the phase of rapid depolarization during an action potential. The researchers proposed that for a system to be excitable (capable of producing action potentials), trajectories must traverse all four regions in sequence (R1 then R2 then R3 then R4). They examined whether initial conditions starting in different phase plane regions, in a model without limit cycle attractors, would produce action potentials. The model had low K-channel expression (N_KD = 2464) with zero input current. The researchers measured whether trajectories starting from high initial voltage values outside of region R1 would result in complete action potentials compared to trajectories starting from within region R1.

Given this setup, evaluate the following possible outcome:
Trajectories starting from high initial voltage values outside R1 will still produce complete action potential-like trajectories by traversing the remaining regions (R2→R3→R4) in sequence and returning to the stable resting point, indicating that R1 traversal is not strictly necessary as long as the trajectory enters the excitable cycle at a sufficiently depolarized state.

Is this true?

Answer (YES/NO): NO